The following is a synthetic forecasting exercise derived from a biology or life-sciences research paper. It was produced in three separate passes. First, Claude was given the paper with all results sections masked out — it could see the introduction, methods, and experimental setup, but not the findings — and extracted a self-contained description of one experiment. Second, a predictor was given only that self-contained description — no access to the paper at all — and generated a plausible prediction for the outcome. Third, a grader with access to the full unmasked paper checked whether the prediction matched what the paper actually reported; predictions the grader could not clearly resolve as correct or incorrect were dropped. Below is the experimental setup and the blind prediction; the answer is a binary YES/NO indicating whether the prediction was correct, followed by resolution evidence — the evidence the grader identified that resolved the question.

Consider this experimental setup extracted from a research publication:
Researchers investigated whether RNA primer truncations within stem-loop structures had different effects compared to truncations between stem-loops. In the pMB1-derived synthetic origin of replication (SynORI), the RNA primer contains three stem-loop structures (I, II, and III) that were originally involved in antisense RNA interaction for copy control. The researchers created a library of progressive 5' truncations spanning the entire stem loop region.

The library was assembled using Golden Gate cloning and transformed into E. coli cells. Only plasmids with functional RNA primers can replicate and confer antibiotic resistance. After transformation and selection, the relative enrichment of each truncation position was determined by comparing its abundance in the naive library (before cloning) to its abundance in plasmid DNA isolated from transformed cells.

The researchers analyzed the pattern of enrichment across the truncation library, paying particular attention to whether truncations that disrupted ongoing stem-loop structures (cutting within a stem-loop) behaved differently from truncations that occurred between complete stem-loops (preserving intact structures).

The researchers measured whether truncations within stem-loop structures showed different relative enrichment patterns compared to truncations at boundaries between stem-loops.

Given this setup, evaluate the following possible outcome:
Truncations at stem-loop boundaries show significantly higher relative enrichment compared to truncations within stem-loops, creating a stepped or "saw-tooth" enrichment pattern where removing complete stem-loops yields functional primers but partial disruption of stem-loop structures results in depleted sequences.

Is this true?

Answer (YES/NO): YES